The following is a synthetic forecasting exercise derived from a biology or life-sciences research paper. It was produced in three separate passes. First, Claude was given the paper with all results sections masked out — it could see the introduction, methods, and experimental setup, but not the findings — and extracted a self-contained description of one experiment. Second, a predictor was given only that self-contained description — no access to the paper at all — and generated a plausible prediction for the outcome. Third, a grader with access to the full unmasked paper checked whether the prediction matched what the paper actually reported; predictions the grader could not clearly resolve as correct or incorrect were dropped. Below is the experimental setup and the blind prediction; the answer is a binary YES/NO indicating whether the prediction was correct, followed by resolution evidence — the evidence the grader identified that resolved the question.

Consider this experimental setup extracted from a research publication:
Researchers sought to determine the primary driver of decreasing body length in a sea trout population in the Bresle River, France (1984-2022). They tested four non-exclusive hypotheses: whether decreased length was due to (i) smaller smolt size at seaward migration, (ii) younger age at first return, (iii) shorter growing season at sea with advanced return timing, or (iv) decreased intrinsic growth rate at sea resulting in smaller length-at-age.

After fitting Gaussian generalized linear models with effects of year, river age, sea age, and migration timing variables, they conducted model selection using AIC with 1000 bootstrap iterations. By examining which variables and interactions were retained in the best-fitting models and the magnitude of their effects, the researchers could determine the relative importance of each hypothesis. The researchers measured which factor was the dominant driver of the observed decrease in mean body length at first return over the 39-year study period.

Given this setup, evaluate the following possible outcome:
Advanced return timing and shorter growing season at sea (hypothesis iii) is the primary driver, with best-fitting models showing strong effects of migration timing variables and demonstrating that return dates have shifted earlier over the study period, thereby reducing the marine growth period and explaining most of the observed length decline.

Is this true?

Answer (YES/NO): NO